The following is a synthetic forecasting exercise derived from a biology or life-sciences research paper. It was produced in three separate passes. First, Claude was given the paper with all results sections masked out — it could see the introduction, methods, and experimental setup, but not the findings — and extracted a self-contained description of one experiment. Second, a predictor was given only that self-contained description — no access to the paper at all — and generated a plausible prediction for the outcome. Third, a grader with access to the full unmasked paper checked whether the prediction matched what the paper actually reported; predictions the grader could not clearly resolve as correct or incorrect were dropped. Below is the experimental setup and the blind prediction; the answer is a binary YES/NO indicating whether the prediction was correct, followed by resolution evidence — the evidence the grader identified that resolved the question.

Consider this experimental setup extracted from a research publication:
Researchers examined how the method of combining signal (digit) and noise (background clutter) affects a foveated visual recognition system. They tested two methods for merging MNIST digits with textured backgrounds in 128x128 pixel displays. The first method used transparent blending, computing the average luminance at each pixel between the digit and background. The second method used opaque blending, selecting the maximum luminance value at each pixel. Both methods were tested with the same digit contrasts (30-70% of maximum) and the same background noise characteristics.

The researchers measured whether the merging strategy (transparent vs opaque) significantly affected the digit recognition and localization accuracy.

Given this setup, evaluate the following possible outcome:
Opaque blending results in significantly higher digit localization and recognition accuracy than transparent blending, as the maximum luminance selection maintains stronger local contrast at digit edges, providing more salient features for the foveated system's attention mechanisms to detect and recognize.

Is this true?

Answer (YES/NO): NO